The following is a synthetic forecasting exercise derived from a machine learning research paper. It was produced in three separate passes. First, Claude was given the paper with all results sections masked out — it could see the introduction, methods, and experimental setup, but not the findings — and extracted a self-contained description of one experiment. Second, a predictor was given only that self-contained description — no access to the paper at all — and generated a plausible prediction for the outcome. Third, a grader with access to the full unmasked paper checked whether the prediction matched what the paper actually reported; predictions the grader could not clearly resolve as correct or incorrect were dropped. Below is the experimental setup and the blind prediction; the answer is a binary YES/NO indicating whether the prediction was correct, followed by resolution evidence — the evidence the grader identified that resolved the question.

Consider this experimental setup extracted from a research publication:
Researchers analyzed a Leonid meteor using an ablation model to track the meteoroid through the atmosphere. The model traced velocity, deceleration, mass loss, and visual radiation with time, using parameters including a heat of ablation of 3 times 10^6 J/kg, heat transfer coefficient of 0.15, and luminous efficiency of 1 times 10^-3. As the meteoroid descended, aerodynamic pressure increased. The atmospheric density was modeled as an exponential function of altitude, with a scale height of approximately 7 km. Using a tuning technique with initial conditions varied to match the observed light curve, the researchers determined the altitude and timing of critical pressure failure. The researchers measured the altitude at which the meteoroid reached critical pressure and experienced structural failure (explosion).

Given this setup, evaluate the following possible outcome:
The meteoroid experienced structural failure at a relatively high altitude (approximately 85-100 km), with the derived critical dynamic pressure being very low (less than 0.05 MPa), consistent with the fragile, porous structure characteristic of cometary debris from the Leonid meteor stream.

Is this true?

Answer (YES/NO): NO